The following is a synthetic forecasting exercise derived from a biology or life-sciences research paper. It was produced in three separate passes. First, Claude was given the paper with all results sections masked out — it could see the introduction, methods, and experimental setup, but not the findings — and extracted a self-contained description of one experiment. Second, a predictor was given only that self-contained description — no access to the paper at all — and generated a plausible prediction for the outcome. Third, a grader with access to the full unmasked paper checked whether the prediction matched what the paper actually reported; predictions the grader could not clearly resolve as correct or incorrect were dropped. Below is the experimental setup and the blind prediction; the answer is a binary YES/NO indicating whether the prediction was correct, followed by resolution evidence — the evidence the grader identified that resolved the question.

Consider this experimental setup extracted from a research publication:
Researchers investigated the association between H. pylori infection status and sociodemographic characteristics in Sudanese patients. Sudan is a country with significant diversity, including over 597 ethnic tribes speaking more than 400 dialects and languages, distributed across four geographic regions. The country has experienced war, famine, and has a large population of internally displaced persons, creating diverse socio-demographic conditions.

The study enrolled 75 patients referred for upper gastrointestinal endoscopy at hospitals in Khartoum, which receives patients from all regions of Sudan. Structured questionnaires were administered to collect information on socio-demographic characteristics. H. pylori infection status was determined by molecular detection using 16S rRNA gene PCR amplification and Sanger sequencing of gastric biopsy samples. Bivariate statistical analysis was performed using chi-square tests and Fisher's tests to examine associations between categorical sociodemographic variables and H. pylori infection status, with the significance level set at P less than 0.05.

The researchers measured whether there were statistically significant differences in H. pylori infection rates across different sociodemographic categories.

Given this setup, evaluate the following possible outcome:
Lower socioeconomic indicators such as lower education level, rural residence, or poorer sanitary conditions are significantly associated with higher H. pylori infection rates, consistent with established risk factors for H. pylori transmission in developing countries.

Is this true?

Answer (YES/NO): NO